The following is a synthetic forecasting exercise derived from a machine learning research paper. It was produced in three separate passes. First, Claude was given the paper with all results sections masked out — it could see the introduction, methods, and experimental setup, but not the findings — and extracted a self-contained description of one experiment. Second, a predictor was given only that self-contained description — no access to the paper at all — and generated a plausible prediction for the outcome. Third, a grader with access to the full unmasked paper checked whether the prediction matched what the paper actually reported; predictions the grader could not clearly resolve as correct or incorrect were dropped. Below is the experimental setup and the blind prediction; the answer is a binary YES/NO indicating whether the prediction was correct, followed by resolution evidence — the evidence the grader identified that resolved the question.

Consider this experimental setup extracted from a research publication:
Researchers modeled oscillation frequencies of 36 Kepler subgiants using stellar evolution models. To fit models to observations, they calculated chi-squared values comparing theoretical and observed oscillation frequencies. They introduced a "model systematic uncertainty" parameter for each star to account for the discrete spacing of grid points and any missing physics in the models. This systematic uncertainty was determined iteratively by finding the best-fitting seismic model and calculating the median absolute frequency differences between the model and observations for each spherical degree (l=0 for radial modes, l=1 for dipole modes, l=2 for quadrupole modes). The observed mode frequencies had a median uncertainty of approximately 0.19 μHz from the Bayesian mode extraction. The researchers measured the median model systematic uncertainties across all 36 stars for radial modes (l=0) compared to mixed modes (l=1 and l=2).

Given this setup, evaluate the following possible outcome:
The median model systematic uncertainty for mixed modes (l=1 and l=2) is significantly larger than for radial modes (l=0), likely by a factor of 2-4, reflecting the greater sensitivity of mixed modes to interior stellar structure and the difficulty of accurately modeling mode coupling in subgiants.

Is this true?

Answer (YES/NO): NO